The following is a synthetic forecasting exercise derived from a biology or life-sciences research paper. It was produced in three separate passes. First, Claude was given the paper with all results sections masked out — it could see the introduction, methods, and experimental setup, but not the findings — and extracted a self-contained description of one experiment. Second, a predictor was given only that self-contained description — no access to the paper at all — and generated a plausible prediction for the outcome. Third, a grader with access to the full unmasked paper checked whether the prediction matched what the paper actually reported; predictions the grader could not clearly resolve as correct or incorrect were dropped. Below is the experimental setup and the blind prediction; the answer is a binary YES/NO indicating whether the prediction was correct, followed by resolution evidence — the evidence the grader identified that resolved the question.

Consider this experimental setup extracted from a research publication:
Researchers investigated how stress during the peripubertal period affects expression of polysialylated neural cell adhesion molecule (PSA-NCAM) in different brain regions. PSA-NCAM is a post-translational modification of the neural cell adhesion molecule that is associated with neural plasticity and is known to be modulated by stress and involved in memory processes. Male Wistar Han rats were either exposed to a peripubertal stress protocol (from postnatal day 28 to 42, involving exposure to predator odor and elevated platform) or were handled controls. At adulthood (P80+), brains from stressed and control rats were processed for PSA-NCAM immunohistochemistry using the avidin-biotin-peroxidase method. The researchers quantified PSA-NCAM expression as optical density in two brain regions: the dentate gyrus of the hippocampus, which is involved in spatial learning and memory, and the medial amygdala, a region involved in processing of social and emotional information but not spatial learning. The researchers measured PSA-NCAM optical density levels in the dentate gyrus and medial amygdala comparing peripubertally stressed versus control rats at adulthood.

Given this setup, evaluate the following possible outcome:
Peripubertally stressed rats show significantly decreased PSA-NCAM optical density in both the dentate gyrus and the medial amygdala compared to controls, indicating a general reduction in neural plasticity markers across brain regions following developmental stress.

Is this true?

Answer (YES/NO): NO